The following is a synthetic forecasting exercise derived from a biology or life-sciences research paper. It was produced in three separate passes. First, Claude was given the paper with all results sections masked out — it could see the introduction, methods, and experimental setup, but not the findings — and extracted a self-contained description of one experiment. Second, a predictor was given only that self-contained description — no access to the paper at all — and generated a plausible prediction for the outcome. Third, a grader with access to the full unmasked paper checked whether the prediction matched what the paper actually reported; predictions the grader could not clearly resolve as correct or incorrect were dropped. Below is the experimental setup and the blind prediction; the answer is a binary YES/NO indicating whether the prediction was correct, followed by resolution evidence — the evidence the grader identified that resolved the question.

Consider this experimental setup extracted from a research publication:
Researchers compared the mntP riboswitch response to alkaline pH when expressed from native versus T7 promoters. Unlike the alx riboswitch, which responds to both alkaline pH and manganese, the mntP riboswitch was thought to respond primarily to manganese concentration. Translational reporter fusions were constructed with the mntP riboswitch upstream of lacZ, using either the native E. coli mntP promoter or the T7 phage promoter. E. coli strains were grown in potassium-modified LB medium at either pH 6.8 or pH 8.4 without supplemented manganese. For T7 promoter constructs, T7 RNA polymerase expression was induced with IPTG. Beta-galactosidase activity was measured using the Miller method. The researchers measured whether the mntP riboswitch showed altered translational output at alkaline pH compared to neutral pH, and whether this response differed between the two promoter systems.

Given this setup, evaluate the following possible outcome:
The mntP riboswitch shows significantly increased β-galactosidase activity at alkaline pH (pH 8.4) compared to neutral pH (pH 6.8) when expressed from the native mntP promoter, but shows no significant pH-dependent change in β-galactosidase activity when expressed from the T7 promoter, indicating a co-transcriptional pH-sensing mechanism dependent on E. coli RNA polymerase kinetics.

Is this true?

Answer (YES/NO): NO